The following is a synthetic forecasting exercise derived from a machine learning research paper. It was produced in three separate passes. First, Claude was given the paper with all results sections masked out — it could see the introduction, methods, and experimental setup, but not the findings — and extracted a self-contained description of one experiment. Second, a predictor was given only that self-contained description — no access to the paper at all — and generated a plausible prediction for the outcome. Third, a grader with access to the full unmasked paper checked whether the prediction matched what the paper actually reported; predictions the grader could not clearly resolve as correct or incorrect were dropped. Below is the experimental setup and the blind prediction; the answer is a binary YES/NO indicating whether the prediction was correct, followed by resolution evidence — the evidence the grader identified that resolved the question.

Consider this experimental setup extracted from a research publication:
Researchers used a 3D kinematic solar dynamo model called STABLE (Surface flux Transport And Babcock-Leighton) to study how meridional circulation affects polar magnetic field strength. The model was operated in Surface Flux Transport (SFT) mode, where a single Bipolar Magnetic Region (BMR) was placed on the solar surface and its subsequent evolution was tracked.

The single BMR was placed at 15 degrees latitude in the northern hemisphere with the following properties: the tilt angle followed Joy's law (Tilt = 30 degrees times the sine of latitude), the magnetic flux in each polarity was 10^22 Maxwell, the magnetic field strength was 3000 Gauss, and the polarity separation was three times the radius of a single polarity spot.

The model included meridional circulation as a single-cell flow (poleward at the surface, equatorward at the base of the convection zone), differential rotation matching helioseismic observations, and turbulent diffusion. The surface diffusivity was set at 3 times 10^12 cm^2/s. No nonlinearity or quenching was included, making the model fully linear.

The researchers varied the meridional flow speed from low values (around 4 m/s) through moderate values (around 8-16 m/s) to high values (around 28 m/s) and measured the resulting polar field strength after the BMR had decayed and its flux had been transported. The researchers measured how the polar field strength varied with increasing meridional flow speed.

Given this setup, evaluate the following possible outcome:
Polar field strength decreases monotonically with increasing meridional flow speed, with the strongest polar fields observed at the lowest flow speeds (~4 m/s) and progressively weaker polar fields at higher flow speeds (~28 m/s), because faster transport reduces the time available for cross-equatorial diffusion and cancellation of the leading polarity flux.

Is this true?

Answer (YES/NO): NO